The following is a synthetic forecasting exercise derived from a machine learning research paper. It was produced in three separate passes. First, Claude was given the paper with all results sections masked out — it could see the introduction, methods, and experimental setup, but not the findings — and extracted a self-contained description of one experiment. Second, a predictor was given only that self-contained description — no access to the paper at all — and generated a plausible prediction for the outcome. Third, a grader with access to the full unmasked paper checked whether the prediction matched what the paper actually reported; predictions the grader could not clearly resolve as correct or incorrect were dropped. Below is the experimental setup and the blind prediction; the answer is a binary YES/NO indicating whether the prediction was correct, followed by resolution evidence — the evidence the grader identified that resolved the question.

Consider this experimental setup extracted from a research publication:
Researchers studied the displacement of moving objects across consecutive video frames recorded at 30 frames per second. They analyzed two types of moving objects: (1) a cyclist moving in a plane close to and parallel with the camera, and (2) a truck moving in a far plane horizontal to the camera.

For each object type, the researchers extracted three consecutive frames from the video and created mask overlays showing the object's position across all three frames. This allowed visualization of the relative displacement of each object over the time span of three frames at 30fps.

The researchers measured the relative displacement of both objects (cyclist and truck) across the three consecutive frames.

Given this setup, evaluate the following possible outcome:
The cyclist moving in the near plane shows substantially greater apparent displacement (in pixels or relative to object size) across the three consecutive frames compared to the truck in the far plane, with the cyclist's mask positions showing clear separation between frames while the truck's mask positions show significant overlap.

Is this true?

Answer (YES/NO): NO